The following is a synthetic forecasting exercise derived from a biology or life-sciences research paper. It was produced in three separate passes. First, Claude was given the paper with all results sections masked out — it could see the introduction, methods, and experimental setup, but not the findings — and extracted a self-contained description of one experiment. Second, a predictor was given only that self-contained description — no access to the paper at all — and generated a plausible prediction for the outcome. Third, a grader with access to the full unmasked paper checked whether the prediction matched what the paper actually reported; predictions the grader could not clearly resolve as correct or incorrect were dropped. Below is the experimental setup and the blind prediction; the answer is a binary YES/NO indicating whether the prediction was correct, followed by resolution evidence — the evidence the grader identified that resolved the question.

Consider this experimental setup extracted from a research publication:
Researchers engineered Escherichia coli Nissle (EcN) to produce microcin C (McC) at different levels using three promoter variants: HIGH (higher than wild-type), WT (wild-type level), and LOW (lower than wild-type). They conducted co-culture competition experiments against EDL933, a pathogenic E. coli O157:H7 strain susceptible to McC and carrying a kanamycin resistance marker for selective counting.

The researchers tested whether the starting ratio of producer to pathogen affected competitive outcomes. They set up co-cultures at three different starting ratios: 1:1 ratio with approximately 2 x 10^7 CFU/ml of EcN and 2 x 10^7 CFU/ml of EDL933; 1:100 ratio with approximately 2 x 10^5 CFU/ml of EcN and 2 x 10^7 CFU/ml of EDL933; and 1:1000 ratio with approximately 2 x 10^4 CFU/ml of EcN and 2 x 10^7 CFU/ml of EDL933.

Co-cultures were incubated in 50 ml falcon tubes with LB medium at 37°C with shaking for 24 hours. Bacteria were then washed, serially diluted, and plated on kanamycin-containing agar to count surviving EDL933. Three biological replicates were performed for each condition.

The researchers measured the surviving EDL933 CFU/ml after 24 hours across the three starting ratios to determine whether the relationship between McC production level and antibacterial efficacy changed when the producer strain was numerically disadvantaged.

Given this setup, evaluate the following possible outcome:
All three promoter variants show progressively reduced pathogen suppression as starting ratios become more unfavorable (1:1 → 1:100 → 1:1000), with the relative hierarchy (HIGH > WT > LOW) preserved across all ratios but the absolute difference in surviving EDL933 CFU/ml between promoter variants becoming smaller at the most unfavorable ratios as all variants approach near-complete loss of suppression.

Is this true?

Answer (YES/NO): NO